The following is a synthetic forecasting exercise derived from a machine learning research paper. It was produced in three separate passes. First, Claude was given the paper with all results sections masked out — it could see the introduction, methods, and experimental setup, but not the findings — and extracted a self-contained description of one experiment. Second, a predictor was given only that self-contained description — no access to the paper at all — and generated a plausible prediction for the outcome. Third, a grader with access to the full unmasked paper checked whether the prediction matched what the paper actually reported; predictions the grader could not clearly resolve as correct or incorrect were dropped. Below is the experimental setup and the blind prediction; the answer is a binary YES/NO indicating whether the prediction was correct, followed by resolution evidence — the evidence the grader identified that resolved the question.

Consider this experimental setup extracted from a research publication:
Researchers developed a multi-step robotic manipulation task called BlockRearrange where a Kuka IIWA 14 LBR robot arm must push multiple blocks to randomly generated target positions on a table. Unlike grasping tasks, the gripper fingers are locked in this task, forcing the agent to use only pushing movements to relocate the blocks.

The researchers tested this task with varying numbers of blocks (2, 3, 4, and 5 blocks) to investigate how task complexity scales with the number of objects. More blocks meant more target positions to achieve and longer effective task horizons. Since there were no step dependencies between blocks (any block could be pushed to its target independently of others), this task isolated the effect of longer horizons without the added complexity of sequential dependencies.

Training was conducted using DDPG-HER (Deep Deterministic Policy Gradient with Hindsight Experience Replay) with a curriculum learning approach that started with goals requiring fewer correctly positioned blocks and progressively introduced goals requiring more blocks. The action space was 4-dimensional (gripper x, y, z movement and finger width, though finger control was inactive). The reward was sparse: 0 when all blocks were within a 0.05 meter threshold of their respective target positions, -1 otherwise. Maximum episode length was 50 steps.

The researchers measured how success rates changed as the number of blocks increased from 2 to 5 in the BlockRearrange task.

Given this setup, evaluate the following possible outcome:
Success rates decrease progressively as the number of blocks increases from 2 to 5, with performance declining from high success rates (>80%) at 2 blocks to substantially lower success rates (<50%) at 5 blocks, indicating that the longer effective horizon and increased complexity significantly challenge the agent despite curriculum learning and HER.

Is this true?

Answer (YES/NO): NO